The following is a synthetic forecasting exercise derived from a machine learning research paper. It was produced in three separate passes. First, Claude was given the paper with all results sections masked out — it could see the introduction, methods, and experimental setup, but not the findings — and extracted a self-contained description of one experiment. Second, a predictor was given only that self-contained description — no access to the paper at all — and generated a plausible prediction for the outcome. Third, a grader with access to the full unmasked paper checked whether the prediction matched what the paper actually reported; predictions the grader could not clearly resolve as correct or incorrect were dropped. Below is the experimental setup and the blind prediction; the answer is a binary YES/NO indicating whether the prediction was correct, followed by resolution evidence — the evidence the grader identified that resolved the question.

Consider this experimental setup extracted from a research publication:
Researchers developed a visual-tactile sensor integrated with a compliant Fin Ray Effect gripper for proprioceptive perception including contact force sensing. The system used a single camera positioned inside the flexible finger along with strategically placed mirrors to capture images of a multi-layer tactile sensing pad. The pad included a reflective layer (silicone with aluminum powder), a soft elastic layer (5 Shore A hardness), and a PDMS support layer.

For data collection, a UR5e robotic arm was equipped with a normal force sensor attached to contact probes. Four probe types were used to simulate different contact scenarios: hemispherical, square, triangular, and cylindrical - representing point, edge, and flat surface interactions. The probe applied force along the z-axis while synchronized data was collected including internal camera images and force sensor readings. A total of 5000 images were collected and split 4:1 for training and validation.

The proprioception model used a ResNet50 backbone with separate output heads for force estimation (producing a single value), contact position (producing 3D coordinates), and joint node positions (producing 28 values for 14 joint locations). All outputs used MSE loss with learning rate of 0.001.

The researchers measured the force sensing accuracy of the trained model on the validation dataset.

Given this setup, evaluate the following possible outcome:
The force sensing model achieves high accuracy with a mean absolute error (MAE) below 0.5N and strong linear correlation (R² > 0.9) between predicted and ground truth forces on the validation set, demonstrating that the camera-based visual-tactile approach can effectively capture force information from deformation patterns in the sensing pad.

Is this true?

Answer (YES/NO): YES